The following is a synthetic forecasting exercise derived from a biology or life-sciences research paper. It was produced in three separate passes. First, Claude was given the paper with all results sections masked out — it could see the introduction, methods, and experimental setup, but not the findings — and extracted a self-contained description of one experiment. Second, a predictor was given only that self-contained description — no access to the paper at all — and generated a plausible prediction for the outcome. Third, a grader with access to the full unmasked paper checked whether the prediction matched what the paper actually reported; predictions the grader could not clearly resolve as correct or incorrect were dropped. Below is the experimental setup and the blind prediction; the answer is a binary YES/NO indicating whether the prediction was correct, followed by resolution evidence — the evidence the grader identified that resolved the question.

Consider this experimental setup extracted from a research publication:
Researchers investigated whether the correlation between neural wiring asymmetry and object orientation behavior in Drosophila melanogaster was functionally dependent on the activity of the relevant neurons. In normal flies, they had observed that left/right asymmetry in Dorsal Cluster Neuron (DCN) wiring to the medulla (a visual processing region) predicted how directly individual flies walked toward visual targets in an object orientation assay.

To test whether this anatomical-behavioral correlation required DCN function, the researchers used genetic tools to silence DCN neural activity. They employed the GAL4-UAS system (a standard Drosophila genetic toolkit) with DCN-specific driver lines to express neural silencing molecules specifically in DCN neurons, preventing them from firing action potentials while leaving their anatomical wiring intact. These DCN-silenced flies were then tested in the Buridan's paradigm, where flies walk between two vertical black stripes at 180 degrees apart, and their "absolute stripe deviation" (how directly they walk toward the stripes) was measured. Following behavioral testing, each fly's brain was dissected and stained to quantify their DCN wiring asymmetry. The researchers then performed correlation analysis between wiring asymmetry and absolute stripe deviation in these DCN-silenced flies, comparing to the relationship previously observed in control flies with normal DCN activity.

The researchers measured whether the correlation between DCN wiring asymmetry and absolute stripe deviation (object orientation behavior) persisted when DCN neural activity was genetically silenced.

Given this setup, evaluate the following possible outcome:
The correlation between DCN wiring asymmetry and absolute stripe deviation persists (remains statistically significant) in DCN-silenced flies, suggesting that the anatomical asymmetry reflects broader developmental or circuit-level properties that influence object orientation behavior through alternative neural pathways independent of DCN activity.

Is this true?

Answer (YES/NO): NO